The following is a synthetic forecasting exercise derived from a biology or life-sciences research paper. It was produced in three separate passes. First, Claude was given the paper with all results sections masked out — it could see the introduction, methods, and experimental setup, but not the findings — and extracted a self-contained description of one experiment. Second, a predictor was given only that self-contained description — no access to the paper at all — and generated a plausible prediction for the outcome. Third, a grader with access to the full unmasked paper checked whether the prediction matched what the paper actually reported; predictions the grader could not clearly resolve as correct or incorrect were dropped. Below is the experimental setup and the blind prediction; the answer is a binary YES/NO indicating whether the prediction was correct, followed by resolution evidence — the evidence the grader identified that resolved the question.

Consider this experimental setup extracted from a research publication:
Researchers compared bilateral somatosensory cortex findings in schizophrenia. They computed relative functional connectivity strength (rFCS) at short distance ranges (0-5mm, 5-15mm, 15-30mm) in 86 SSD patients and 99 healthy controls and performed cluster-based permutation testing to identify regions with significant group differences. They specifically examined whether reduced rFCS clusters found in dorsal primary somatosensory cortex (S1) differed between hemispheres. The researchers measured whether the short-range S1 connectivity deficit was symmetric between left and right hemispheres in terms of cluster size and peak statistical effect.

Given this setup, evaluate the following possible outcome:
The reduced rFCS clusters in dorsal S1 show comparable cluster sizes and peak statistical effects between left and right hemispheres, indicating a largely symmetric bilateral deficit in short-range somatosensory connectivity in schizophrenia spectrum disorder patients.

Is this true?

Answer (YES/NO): NO